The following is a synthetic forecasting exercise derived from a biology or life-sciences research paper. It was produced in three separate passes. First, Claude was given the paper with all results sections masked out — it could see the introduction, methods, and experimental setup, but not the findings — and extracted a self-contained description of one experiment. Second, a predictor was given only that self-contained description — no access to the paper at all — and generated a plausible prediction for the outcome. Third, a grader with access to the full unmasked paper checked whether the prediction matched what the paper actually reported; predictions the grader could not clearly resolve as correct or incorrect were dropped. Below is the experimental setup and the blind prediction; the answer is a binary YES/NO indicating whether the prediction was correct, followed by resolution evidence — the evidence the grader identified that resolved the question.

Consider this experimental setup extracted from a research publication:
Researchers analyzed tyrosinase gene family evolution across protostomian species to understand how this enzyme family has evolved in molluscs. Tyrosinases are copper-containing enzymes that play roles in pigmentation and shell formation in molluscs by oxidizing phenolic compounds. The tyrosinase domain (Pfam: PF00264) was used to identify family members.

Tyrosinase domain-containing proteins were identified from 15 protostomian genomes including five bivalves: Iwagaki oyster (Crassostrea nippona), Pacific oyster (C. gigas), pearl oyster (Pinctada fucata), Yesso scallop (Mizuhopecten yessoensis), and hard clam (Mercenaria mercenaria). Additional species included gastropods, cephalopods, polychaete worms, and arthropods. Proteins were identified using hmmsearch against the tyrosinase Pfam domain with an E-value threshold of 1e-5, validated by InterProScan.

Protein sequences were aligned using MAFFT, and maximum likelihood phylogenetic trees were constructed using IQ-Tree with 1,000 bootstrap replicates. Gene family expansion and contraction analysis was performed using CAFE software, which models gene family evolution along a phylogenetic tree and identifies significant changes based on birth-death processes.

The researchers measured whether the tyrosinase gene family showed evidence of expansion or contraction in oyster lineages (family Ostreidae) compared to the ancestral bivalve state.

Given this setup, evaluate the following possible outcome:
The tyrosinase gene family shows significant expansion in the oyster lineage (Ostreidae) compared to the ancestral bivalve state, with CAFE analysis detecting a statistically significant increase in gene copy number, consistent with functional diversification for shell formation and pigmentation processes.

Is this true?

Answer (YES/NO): YES